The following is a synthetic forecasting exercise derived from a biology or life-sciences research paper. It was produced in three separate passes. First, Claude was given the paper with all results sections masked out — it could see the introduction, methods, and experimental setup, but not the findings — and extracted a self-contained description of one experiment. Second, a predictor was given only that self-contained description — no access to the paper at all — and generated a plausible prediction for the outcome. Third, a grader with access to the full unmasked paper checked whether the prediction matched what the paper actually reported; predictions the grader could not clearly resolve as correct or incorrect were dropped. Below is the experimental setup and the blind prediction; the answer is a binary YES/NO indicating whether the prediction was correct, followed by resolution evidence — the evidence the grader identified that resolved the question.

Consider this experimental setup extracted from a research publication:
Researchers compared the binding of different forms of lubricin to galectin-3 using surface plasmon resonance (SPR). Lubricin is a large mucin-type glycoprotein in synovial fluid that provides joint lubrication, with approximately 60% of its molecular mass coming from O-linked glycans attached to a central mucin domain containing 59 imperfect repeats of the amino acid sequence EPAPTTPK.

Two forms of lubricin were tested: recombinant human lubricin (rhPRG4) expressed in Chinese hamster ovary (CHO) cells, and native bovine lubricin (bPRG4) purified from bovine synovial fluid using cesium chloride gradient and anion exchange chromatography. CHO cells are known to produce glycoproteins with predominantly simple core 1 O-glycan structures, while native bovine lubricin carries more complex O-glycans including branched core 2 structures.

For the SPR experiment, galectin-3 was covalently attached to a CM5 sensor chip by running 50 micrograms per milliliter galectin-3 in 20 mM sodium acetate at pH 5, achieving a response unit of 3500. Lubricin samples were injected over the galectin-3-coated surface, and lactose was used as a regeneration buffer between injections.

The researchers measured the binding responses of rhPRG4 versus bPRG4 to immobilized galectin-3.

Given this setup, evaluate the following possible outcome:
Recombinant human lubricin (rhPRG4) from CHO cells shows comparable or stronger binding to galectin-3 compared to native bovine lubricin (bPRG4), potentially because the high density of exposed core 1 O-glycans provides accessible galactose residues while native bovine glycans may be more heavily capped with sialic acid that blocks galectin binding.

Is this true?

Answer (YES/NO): NO